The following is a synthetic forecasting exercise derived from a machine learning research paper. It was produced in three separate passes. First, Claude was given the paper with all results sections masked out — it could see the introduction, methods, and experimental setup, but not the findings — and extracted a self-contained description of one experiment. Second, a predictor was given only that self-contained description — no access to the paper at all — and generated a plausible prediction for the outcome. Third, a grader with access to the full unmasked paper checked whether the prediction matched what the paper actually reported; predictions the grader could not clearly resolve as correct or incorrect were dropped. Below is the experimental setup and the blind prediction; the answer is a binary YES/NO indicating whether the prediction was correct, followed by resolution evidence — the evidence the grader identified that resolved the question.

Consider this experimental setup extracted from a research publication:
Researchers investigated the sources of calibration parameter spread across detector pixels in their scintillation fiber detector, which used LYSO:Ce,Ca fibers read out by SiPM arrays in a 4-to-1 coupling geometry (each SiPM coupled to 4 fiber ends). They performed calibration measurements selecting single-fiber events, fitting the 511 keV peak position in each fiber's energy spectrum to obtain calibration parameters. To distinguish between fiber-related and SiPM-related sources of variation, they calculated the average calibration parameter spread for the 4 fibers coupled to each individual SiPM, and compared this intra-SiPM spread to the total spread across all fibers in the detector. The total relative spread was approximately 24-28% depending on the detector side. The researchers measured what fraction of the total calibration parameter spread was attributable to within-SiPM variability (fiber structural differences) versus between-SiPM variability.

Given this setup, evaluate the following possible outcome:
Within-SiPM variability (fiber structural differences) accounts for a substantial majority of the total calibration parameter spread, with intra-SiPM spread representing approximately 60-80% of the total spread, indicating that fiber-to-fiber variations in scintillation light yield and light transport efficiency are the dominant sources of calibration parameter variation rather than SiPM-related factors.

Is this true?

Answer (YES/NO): NO